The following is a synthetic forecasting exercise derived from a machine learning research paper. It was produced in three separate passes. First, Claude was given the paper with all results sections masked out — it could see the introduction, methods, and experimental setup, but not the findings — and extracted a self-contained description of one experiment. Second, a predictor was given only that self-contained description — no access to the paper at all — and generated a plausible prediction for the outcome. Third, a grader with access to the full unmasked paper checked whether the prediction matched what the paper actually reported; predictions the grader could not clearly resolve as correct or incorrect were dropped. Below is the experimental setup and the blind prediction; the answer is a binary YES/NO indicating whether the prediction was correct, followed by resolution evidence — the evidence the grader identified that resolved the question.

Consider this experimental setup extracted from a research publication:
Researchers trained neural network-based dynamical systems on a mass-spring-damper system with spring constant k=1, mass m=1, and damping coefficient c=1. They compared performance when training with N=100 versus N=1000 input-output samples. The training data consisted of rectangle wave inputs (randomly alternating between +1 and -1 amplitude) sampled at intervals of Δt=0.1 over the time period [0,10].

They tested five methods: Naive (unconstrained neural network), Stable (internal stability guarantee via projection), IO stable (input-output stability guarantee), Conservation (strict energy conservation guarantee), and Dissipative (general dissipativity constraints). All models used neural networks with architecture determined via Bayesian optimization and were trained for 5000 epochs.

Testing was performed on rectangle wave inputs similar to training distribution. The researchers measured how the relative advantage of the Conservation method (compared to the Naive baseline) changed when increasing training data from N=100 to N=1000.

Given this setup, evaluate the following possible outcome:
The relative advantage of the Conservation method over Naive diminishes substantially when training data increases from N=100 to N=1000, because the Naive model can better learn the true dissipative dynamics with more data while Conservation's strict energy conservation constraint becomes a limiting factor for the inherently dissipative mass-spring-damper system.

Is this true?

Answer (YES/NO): YES